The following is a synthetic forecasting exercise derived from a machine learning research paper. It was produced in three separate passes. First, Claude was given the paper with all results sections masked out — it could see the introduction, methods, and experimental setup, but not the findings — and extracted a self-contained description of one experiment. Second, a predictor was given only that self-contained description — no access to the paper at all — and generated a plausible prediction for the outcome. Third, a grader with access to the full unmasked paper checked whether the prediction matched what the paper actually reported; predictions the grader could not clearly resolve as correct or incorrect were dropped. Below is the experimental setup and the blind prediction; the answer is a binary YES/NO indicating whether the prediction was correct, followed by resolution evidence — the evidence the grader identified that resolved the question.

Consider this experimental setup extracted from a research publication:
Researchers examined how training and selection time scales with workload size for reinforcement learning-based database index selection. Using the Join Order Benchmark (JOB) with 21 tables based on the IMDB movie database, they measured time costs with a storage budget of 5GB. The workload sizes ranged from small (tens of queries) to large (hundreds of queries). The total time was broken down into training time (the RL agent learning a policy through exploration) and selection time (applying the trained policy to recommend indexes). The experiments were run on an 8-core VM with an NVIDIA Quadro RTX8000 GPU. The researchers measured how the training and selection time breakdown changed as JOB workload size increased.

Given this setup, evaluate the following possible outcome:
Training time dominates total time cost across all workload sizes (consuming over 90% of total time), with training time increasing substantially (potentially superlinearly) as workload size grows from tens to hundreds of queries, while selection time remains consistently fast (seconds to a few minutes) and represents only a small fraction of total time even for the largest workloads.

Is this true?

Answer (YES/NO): NO